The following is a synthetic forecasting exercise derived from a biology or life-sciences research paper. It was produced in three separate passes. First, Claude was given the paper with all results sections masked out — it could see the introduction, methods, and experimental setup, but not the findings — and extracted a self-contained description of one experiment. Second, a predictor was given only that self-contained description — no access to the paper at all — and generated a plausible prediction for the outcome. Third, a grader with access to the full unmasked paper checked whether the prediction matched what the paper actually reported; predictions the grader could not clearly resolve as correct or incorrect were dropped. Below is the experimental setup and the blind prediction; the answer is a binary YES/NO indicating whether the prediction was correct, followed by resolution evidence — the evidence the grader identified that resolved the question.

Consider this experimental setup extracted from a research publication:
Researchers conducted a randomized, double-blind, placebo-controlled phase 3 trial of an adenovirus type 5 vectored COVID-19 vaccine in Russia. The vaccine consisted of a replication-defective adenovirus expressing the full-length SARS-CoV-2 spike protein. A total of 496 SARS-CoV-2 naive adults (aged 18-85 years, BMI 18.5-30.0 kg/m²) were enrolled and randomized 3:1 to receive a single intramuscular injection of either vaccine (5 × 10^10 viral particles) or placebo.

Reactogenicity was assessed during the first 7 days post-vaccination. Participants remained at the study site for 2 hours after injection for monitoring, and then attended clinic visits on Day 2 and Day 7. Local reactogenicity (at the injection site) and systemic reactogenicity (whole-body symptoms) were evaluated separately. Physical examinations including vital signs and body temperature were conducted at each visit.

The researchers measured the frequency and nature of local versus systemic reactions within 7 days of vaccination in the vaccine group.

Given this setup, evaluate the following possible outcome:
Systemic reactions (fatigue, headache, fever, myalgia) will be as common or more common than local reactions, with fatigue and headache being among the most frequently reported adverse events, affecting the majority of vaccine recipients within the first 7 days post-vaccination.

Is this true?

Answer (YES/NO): NO